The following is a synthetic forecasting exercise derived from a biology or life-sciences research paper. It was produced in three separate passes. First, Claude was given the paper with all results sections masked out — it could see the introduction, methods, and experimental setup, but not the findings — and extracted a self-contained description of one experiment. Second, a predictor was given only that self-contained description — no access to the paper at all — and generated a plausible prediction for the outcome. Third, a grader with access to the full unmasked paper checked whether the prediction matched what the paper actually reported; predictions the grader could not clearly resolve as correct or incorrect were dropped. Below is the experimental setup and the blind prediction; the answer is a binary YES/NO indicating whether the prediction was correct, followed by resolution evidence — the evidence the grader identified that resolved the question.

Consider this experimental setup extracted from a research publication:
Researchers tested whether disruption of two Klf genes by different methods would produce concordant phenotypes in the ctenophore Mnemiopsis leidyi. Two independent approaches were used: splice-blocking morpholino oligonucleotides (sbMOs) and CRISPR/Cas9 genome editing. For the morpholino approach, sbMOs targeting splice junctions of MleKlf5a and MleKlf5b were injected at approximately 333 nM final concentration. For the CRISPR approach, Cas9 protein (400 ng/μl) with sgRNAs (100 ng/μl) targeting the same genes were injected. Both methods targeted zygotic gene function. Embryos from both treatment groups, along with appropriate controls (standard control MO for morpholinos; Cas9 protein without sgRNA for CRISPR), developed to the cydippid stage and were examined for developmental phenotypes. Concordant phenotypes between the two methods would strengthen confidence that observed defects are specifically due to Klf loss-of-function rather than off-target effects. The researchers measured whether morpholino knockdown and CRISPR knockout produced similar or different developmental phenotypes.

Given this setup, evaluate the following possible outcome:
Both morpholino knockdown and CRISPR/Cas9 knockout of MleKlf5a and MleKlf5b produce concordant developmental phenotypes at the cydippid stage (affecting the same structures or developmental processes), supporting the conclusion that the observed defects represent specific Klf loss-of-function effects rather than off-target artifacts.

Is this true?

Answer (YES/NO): YES